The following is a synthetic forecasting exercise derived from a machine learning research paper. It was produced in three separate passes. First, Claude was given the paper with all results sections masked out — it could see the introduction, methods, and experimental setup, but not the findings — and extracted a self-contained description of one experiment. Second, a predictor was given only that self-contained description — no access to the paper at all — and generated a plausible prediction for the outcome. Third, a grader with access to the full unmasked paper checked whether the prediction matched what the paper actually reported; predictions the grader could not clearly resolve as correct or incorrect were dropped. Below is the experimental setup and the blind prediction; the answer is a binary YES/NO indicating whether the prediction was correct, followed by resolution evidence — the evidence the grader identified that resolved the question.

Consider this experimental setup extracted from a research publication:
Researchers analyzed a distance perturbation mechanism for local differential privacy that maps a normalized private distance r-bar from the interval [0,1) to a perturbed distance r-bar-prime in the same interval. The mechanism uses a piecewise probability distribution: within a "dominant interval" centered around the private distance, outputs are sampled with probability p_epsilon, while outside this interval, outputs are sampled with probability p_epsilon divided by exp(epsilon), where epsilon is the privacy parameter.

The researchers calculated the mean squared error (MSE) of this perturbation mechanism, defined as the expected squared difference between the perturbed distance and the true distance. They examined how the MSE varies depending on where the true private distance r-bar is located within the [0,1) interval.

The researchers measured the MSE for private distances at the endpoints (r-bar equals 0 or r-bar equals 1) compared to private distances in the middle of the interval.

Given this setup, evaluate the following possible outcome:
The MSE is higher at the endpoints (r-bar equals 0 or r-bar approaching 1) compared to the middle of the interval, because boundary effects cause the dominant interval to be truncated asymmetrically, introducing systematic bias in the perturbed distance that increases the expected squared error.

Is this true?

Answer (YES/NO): YES